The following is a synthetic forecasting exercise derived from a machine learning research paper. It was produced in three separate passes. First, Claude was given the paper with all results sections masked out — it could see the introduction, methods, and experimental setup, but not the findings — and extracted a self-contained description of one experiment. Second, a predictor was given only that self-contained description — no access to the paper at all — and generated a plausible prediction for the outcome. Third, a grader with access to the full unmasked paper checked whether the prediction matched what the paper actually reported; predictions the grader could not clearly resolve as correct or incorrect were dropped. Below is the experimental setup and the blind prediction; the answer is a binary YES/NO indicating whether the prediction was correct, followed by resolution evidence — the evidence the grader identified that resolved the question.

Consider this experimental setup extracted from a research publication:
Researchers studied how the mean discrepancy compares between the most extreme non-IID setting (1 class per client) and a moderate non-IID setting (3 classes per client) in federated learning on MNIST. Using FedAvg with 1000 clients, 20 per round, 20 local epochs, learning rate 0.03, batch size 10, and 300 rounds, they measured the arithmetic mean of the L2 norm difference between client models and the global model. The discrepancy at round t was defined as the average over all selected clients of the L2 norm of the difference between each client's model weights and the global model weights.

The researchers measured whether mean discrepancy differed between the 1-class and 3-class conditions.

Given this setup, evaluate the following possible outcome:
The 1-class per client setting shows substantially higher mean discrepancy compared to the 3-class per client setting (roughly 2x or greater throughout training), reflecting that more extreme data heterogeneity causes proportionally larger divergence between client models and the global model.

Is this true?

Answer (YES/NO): NO